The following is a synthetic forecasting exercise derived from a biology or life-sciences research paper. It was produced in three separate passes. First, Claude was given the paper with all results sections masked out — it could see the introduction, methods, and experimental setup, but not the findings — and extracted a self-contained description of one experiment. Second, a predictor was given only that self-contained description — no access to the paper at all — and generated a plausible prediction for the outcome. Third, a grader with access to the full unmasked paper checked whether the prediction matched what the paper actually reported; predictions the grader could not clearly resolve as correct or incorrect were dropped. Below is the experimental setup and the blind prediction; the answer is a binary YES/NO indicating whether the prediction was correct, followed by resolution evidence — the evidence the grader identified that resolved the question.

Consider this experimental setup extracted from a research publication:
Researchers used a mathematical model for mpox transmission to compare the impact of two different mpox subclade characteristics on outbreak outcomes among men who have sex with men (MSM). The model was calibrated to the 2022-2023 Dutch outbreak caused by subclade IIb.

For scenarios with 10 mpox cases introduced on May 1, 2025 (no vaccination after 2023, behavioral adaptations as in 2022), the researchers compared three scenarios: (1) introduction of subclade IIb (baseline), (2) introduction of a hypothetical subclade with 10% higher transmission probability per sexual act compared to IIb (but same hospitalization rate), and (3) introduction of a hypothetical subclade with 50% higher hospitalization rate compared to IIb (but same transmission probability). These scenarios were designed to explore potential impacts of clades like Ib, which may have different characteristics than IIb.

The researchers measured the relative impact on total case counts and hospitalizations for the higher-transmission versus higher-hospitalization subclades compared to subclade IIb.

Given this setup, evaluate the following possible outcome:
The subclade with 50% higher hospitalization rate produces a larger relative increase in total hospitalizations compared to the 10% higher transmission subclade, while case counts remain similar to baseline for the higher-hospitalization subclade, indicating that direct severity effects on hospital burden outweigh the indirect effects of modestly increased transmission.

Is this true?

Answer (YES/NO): NO